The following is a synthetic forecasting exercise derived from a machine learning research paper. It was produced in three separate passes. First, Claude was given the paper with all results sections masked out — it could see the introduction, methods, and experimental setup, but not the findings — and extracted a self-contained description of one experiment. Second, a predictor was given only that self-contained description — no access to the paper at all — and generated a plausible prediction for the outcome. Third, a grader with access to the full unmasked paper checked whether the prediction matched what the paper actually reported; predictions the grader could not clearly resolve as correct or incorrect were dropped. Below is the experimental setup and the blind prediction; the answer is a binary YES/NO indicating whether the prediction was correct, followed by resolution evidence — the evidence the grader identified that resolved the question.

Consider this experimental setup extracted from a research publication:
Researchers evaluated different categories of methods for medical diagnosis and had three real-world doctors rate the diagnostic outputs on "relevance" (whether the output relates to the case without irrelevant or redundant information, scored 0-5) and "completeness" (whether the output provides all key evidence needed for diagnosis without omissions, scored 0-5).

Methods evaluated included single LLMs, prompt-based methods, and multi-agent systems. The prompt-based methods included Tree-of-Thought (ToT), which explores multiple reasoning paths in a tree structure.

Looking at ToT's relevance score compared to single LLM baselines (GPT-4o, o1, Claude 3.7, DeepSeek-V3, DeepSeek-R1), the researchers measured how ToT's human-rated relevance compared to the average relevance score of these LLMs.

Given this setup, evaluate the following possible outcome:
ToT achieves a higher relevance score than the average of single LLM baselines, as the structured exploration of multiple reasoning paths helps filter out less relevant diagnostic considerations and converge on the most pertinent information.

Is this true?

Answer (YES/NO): YES